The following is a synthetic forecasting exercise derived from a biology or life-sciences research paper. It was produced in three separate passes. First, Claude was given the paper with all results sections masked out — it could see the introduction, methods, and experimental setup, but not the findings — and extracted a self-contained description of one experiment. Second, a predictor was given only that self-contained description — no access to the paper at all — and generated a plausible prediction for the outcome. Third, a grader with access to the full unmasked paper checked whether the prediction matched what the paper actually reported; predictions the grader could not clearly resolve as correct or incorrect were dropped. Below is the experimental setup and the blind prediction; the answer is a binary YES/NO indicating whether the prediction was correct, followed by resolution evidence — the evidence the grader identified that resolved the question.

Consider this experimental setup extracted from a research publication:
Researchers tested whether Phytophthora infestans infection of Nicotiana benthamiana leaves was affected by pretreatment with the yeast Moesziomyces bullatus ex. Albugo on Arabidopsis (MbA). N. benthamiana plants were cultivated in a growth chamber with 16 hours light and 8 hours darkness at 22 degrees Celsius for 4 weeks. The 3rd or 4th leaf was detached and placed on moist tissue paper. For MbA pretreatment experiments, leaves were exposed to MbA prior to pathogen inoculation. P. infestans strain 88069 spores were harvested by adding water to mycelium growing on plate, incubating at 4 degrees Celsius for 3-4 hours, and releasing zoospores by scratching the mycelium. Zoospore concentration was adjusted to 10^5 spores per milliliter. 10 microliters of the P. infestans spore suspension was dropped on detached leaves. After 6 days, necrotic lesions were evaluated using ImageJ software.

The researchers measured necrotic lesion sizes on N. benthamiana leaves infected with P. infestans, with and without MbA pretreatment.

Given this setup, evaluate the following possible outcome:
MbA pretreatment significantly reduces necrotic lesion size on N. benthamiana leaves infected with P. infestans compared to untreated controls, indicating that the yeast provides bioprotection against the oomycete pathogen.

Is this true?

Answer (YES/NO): NO